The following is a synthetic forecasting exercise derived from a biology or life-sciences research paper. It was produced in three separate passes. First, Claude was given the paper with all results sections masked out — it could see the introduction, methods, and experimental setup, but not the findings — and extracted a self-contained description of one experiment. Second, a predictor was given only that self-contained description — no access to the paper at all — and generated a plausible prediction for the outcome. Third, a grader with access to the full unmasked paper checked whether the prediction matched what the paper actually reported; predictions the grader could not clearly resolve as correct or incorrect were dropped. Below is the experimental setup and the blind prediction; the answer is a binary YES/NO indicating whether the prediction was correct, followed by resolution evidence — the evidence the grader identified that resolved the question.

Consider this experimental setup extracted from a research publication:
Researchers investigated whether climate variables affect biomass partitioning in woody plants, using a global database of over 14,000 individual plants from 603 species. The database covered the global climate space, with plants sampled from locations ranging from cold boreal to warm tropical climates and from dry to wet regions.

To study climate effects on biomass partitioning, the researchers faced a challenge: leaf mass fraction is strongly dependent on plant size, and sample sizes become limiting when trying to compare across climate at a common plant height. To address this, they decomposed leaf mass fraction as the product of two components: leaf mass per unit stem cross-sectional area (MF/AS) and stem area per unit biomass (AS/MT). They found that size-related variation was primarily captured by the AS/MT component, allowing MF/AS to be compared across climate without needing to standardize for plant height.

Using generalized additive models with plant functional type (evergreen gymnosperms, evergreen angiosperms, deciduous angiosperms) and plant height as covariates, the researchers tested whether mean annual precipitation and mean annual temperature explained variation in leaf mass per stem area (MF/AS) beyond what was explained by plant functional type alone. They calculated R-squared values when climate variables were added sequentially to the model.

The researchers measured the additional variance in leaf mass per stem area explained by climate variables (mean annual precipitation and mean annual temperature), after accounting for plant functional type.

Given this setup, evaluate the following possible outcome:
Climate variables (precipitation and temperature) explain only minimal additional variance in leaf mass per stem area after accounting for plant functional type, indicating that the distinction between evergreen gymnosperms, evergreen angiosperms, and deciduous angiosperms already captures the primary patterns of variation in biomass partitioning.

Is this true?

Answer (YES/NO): YES